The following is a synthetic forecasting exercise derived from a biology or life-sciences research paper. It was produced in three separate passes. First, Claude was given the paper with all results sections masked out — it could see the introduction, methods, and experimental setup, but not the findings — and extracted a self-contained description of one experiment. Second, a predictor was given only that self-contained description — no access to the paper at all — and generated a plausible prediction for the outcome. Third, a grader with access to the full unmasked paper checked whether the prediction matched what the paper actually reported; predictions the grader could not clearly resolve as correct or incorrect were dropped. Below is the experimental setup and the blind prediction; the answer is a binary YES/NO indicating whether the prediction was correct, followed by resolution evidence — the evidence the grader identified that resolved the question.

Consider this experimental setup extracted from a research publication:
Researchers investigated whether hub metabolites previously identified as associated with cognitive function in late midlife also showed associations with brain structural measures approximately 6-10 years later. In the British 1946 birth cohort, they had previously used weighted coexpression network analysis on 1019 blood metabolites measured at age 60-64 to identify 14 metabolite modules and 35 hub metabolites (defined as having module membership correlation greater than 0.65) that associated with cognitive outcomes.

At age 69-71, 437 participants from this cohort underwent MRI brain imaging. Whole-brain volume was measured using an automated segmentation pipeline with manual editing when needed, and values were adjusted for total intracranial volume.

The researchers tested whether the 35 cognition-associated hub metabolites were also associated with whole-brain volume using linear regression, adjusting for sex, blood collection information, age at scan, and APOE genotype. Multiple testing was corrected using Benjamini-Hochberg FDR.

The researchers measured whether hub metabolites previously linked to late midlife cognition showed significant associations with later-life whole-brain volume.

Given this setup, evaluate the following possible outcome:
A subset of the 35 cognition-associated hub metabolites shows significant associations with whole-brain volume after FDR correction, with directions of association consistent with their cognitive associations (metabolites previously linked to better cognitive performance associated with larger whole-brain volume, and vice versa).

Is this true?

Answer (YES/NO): YES